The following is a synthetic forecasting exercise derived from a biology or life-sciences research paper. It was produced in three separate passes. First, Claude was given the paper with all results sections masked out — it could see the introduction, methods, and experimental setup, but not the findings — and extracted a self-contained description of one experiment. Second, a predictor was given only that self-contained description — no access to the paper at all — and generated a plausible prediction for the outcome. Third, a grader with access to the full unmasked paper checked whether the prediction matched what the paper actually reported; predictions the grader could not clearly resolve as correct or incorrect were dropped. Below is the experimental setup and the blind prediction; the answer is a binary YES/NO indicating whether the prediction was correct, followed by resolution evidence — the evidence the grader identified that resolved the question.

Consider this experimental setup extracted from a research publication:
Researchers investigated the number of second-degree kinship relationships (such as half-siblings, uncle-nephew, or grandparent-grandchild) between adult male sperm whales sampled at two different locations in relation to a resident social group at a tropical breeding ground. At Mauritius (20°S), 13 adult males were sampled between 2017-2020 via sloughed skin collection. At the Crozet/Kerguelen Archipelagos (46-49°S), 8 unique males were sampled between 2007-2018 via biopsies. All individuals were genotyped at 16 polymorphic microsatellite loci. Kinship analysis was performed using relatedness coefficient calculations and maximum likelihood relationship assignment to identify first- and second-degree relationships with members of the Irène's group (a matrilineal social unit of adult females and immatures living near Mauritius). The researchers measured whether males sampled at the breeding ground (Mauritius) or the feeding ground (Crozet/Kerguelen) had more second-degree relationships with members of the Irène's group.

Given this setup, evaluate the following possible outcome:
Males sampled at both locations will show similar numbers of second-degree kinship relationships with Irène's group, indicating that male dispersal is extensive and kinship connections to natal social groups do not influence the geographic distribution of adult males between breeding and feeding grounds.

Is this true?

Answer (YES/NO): NO